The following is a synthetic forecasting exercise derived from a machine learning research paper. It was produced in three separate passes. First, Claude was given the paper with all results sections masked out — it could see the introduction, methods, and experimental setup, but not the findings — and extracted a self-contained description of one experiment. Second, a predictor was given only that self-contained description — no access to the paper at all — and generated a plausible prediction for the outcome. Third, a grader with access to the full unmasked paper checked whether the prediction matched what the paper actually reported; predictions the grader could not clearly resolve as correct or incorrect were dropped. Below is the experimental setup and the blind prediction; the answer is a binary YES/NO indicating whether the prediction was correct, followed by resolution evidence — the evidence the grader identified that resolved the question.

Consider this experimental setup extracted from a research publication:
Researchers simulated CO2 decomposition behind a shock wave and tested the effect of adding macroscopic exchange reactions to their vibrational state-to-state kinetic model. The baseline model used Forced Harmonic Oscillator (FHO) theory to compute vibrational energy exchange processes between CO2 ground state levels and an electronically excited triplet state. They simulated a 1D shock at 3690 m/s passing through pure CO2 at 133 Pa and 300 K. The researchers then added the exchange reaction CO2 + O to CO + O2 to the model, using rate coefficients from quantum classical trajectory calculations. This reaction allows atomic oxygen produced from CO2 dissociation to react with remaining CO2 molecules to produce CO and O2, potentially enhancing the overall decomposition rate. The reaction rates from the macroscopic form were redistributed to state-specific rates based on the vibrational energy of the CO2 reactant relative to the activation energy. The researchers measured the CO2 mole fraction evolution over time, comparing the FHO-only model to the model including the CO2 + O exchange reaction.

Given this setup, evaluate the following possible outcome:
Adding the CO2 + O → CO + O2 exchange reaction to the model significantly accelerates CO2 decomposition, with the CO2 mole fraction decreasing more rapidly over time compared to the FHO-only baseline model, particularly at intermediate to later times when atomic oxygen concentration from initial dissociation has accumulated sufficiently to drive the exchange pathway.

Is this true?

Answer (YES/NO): YES